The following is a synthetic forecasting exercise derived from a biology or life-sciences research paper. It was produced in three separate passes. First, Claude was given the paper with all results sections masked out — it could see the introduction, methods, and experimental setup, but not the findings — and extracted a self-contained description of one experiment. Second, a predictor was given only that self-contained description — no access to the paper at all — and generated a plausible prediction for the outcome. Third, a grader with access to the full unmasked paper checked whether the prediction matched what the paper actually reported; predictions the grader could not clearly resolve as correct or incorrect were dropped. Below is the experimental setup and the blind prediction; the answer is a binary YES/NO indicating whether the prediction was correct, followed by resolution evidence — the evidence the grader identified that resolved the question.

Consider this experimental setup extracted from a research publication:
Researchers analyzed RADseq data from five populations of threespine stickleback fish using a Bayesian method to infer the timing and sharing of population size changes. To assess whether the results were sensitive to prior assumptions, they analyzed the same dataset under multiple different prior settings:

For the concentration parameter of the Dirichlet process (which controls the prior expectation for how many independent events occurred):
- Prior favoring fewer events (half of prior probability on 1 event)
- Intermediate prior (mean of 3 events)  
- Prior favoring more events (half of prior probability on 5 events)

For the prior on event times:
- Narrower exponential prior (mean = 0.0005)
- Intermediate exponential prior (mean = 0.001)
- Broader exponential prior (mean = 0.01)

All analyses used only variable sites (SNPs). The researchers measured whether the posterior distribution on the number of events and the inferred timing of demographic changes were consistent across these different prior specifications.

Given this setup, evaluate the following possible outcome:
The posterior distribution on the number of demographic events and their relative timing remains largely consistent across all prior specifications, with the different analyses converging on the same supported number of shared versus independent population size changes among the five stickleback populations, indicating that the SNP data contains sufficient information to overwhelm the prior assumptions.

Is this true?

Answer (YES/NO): NO